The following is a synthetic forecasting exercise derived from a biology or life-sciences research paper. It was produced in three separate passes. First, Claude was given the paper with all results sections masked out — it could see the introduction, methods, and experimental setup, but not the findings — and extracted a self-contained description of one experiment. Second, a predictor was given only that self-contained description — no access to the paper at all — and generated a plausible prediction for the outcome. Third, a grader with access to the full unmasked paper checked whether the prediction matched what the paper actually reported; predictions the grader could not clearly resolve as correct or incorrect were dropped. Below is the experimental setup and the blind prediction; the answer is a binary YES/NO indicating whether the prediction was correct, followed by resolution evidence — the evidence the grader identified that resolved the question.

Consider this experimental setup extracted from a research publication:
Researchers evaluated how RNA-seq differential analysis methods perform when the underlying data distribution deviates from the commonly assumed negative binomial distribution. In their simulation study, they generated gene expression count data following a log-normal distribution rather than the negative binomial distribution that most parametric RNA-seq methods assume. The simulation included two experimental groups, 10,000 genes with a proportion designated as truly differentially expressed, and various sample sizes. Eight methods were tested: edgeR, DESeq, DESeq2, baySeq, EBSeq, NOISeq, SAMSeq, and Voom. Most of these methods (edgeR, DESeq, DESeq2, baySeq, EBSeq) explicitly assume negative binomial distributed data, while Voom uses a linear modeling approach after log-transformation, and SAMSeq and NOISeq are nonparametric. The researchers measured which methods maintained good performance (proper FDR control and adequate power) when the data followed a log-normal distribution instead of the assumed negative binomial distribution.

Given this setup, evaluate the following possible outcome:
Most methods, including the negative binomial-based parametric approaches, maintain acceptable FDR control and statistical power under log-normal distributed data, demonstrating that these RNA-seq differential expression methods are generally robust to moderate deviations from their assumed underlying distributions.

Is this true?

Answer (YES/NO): YES